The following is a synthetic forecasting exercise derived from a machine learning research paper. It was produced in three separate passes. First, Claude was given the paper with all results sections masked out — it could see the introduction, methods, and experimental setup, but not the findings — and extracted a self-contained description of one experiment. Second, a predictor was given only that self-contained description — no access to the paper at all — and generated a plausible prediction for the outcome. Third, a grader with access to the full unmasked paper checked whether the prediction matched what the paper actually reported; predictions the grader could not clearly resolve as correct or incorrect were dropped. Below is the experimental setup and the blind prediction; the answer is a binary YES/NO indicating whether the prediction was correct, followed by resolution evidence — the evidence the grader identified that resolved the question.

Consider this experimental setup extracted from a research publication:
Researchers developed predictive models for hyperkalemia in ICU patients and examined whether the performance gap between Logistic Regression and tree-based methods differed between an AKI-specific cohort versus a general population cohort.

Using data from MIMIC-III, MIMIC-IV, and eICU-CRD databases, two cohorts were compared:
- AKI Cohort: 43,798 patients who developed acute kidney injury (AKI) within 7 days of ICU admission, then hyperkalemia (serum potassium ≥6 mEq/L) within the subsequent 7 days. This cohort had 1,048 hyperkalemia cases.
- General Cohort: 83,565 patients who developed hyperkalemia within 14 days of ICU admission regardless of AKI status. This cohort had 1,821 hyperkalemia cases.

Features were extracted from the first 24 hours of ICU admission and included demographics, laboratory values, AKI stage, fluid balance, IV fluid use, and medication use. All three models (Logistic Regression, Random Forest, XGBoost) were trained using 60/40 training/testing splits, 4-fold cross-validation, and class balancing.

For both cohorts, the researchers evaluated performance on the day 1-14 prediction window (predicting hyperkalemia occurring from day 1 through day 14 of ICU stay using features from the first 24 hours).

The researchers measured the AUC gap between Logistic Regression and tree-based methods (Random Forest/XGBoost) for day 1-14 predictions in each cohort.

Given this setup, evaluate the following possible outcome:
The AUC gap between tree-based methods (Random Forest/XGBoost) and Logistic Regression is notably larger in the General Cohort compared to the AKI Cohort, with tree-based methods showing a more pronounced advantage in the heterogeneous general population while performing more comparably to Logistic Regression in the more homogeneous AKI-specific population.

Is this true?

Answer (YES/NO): YES